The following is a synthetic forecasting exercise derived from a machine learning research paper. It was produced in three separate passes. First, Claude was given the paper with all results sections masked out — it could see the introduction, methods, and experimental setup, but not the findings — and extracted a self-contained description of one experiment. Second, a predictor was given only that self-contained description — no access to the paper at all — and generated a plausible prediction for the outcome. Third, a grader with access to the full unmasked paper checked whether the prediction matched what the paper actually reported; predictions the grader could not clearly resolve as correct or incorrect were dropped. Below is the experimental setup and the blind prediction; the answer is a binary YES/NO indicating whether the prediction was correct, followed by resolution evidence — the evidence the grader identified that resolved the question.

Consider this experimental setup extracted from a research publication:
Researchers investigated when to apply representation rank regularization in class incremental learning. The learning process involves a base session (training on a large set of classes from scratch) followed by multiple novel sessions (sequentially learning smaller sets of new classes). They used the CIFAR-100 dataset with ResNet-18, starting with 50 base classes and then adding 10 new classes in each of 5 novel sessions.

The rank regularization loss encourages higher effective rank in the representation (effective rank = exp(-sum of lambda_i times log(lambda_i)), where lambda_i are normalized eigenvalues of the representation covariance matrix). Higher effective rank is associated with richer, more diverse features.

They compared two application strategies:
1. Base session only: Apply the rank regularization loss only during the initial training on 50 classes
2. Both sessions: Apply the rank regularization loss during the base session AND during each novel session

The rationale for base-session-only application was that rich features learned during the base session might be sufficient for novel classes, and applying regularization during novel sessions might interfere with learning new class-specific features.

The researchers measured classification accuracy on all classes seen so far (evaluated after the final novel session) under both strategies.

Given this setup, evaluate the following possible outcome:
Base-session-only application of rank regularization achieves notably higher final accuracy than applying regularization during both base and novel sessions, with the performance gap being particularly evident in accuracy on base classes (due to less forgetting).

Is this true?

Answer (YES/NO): NO